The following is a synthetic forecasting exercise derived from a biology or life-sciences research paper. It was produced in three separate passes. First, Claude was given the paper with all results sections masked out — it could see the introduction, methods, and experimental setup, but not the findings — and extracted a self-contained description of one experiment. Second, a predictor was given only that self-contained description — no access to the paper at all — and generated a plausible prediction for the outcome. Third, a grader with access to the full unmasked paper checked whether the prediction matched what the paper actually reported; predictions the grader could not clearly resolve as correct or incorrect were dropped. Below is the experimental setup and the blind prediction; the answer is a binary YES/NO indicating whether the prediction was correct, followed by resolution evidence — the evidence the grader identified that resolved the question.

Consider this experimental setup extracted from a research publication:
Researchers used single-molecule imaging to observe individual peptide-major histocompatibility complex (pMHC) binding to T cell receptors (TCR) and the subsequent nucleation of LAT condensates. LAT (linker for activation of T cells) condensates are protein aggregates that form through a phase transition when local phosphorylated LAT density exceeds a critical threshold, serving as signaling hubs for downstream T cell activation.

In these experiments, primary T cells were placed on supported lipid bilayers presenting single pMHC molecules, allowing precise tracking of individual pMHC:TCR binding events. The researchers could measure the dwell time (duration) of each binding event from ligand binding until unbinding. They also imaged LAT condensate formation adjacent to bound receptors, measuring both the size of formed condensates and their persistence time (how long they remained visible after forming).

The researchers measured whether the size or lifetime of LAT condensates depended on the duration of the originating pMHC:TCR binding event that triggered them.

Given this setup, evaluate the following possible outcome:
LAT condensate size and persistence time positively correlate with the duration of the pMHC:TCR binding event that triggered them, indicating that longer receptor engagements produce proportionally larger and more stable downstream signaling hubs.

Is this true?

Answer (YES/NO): NO